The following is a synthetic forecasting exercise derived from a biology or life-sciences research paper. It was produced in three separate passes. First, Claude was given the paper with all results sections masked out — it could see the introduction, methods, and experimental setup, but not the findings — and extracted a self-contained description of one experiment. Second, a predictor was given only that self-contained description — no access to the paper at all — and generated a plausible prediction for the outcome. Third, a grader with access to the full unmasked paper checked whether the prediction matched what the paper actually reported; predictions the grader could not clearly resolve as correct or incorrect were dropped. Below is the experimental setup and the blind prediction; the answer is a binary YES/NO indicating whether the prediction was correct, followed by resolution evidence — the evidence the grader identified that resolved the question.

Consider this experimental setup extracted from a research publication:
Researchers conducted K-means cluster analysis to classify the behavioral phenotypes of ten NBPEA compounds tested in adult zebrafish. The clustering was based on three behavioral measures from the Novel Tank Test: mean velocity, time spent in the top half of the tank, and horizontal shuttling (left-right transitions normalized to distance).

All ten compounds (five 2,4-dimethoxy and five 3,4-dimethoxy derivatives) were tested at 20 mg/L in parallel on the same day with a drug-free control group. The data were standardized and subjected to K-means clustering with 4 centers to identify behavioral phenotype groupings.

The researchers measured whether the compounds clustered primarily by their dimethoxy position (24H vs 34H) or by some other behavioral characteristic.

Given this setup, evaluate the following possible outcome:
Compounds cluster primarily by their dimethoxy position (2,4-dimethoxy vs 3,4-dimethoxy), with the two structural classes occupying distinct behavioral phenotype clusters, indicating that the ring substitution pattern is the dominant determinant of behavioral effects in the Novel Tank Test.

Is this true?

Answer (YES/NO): NO